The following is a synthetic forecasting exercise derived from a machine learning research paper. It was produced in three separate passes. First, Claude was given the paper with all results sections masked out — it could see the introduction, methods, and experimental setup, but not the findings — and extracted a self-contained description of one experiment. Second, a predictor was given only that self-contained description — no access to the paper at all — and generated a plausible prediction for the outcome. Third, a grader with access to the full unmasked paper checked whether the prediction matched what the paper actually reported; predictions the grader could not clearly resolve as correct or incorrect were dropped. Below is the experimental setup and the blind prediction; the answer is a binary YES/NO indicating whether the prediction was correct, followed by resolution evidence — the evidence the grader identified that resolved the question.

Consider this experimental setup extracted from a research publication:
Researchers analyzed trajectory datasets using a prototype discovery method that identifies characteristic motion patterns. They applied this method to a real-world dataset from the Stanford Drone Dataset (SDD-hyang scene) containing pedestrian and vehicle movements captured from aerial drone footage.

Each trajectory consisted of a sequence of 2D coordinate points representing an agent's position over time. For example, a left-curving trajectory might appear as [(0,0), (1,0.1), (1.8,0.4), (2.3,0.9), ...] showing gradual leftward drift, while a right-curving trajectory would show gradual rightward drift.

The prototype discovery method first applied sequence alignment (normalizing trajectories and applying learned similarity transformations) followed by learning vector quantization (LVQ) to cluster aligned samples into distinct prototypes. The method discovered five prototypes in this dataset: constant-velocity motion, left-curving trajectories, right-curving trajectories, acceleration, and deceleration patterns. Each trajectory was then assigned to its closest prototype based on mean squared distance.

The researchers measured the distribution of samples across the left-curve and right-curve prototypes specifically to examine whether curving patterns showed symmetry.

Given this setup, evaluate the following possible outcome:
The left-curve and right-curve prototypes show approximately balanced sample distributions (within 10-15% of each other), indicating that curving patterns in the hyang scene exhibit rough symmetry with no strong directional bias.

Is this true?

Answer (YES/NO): YES